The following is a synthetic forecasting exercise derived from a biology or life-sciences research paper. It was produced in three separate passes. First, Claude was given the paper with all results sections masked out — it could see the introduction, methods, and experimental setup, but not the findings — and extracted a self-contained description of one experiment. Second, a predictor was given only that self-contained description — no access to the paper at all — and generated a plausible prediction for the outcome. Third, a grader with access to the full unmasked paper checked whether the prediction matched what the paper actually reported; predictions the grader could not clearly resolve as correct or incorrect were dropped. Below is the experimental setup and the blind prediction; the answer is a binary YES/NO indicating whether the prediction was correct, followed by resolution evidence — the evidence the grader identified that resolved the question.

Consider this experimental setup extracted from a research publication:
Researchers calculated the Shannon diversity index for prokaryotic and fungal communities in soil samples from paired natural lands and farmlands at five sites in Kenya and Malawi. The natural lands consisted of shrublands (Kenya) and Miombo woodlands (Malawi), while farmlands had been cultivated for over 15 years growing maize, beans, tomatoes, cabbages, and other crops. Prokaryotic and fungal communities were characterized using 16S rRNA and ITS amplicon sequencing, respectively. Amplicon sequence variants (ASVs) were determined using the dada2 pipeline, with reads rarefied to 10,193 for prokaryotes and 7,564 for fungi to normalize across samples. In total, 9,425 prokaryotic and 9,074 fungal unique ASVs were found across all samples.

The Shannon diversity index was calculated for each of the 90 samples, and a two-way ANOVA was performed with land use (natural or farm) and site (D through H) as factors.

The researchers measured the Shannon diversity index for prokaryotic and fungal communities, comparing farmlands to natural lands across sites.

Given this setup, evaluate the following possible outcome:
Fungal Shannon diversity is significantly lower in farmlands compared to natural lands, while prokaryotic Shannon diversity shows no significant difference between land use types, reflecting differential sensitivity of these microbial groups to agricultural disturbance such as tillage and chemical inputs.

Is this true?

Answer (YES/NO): NO